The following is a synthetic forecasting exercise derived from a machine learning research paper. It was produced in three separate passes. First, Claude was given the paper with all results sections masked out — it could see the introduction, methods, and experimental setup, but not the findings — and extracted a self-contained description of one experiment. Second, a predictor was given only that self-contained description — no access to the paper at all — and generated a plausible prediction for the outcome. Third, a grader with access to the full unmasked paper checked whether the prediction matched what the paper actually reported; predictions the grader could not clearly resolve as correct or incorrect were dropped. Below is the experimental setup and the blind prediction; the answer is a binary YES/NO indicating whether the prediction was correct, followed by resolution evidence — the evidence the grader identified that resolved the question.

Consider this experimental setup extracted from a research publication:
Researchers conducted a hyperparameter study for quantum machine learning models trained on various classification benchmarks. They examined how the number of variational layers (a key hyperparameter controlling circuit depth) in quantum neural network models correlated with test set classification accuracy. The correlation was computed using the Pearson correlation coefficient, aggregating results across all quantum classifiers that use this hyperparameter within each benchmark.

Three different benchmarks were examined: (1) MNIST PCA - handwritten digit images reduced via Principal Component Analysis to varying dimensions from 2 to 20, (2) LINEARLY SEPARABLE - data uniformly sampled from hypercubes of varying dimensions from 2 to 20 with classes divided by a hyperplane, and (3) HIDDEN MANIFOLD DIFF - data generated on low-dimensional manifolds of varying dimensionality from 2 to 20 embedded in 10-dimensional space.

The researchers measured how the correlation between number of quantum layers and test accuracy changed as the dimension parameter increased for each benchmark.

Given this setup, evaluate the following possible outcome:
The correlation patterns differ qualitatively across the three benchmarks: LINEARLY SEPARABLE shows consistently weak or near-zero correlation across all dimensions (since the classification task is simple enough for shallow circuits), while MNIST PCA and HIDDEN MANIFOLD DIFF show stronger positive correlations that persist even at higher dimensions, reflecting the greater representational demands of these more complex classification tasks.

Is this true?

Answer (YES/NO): NO